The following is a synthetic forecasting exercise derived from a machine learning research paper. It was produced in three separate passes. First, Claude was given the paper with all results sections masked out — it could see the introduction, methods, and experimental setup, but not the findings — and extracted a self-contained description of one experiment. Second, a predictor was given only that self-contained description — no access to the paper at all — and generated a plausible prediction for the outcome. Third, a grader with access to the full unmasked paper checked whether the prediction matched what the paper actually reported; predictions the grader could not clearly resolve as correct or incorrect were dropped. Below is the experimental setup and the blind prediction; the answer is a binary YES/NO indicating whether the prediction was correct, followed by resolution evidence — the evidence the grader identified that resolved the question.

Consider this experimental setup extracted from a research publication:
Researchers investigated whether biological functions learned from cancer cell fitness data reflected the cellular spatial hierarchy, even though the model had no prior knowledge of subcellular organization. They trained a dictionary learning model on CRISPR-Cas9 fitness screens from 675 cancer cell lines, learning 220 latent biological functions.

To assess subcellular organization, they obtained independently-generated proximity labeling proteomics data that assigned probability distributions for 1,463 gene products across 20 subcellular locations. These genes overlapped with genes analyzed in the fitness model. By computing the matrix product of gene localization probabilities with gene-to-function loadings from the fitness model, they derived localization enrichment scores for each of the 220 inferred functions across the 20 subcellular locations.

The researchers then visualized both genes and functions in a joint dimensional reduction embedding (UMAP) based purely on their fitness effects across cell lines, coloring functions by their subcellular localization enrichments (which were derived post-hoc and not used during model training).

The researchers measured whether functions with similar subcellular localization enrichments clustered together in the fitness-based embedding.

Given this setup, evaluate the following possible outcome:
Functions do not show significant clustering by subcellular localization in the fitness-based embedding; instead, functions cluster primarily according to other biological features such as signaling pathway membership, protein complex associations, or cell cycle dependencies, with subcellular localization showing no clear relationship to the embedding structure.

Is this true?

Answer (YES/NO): NO